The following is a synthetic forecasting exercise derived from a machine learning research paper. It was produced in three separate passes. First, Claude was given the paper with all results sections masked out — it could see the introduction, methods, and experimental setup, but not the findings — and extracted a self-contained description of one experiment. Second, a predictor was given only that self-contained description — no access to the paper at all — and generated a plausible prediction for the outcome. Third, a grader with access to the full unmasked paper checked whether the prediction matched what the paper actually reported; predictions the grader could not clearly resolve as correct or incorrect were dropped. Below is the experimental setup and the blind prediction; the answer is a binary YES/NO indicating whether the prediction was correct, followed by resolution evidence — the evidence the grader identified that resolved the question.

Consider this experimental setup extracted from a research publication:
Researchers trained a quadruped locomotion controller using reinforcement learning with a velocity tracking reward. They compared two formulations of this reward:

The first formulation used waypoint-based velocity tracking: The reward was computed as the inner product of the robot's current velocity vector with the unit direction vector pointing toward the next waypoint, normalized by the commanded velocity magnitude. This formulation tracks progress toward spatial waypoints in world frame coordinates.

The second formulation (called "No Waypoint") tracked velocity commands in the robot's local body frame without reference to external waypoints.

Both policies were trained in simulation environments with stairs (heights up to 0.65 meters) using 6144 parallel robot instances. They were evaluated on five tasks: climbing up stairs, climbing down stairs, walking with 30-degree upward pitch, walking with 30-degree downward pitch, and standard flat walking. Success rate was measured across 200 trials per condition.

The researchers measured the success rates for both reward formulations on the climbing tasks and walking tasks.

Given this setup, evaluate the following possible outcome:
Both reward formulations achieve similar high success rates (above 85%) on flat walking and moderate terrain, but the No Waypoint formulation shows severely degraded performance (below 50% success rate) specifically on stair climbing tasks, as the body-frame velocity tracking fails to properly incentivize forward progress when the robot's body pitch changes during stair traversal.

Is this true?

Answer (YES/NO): YES